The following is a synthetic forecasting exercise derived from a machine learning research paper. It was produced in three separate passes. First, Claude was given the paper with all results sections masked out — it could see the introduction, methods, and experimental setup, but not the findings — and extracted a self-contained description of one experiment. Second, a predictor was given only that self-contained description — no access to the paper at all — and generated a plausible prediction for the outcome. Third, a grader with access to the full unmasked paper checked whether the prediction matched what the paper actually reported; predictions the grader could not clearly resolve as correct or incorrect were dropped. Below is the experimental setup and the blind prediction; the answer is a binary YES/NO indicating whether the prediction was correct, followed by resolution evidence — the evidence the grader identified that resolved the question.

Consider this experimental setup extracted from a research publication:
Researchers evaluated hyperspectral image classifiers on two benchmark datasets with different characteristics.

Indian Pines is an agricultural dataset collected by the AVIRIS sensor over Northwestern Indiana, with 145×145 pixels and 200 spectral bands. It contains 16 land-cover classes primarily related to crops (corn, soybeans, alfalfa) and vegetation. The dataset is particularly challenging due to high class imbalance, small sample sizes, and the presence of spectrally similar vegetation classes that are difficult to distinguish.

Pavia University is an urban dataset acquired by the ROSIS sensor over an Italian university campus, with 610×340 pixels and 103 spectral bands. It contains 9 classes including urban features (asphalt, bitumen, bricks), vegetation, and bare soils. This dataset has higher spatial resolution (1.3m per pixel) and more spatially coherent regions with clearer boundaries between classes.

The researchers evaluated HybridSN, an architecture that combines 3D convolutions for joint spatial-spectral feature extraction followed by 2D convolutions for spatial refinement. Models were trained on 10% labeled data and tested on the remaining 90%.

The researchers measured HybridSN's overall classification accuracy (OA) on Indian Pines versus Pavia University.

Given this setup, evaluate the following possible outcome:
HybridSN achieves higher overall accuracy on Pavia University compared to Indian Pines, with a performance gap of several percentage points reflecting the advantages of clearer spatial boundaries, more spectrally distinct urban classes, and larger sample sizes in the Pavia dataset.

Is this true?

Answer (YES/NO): YES